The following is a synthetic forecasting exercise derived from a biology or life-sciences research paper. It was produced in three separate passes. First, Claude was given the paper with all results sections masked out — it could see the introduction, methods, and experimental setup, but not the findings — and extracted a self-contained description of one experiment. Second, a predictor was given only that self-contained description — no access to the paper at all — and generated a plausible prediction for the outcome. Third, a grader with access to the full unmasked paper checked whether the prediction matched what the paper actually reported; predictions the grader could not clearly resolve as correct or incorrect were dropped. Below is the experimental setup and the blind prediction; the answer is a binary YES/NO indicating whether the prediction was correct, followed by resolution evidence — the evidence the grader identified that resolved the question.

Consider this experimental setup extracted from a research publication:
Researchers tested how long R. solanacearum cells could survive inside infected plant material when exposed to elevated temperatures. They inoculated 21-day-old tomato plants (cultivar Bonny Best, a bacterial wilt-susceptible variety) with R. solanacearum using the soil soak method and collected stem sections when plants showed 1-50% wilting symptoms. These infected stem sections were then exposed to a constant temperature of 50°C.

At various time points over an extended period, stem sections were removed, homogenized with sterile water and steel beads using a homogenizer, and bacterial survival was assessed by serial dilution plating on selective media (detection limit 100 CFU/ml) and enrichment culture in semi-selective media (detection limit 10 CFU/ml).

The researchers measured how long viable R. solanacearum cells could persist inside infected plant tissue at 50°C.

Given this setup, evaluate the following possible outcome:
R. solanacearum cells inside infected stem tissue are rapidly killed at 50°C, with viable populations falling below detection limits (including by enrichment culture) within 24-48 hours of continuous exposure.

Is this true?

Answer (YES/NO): NO